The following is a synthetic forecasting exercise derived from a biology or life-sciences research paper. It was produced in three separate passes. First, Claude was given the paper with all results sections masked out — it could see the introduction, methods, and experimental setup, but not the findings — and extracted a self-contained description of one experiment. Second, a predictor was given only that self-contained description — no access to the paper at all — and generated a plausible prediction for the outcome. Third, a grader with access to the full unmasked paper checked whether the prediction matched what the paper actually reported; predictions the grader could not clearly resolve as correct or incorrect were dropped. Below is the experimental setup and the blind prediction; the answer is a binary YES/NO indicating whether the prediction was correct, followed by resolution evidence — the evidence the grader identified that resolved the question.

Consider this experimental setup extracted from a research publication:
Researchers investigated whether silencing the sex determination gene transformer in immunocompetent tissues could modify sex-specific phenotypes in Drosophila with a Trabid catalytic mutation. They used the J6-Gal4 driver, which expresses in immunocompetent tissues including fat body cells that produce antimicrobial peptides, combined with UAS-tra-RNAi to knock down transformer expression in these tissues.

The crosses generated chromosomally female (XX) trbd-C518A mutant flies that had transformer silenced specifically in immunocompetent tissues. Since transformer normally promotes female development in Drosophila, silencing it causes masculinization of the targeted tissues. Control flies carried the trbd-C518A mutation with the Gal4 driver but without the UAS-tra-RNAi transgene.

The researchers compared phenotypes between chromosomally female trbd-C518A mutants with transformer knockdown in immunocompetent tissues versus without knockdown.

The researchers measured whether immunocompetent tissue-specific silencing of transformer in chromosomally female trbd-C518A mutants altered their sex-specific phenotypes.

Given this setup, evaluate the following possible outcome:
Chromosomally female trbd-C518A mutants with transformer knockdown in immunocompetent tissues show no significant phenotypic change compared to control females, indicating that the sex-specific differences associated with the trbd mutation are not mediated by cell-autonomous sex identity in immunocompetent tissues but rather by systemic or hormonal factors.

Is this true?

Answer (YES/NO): NO